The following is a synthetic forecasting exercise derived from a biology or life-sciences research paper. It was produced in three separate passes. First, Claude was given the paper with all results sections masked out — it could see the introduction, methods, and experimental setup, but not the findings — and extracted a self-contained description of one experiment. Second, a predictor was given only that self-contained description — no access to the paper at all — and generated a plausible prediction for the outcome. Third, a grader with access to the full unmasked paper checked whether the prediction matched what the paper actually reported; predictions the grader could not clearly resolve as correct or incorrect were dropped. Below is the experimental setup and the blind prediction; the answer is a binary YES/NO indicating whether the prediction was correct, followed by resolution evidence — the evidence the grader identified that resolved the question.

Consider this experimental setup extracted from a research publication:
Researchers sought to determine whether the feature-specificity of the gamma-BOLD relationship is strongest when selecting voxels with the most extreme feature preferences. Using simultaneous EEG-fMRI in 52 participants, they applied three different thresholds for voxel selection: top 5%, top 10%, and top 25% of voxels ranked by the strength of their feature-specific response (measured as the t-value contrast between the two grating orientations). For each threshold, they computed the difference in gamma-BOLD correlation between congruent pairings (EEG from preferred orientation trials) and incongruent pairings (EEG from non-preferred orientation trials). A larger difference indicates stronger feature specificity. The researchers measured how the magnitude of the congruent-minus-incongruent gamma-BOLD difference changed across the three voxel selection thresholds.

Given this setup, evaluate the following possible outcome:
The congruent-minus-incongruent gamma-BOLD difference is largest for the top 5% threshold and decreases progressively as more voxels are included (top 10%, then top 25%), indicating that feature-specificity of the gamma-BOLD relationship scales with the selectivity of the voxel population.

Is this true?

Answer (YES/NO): NO